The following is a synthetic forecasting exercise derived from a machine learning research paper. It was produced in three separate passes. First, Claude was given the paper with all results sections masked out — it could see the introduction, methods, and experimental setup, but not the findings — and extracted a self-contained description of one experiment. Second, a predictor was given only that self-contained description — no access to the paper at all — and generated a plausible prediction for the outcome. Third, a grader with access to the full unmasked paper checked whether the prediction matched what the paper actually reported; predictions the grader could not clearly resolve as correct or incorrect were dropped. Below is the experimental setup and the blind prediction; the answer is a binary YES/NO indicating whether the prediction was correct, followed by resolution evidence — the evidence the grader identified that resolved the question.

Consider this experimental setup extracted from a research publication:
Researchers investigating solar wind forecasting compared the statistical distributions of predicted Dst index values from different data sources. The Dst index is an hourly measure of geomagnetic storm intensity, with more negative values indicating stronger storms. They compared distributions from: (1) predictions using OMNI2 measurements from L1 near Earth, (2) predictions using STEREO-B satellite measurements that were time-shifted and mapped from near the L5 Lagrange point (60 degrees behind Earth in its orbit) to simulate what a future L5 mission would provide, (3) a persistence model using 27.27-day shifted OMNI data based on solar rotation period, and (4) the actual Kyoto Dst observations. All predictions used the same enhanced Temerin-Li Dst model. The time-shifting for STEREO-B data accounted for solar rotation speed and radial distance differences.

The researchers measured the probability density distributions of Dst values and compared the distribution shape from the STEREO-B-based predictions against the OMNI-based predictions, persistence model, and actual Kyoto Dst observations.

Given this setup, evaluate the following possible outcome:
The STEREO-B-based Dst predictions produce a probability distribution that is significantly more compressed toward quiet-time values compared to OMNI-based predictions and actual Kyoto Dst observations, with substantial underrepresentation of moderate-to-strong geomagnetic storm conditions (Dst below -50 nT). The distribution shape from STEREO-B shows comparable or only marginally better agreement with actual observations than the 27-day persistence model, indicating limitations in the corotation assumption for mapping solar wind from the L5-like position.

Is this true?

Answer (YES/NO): NO